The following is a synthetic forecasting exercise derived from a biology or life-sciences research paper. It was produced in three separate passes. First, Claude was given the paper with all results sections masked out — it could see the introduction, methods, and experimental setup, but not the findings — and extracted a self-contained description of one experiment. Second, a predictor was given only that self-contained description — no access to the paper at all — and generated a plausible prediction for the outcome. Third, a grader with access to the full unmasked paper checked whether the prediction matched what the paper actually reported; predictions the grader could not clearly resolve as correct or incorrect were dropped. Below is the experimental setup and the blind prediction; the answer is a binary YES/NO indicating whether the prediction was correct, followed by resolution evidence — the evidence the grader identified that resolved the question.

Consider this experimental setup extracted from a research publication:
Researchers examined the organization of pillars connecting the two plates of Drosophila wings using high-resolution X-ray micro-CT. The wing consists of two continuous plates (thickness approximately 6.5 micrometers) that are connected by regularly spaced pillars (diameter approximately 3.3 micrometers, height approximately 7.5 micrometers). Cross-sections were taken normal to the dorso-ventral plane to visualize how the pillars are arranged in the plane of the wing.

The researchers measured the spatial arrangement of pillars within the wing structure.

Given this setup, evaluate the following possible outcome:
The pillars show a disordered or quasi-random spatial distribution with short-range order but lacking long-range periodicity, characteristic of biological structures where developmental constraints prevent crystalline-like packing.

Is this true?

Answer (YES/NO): NO